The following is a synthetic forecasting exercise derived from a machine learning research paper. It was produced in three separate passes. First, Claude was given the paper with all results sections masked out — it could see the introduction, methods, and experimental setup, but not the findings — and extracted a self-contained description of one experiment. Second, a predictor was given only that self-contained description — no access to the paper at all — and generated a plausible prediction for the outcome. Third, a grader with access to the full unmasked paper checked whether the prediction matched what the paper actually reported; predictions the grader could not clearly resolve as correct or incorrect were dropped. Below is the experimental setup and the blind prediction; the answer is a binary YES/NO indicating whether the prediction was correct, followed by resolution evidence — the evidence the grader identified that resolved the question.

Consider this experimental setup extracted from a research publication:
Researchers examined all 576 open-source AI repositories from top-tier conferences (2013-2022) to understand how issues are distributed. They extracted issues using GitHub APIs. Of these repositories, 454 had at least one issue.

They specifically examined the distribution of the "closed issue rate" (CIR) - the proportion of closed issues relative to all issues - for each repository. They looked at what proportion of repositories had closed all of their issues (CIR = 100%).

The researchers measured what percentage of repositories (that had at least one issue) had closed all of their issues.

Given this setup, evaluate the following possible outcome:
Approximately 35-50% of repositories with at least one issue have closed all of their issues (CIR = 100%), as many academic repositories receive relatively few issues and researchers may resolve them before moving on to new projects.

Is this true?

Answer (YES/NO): YES